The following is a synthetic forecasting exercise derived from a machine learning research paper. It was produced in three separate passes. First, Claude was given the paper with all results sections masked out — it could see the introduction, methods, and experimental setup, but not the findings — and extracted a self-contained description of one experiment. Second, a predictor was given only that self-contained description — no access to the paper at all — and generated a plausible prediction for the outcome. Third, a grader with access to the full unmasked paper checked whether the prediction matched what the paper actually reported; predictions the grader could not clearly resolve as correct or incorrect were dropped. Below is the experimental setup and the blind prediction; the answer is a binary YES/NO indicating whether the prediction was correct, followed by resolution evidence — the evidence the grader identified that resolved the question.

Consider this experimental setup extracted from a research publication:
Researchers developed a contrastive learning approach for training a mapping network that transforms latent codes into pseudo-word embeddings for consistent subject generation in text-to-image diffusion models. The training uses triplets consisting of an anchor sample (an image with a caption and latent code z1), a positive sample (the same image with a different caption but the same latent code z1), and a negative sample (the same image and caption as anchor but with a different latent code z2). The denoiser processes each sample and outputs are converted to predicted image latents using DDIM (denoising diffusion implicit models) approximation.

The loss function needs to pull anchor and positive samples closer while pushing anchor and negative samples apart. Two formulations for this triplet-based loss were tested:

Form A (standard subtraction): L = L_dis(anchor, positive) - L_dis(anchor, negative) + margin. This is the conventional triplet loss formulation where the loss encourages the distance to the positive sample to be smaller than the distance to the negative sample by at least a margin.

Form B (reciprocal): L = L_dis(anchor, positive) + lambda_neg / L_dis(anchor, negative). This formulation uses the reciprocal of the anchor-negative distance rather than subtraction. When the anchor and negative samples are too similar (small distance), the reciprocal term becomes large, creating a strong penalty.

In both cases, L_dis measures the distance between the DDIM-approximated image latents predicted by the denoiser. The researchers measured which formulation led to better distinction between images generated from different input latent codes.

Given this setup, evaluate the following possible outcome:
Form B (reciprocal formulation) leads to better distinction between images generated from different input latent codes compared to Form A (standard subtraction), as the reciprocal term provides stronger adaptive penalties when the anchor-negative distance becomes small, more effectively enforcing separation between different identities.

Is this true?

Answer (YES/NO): YES